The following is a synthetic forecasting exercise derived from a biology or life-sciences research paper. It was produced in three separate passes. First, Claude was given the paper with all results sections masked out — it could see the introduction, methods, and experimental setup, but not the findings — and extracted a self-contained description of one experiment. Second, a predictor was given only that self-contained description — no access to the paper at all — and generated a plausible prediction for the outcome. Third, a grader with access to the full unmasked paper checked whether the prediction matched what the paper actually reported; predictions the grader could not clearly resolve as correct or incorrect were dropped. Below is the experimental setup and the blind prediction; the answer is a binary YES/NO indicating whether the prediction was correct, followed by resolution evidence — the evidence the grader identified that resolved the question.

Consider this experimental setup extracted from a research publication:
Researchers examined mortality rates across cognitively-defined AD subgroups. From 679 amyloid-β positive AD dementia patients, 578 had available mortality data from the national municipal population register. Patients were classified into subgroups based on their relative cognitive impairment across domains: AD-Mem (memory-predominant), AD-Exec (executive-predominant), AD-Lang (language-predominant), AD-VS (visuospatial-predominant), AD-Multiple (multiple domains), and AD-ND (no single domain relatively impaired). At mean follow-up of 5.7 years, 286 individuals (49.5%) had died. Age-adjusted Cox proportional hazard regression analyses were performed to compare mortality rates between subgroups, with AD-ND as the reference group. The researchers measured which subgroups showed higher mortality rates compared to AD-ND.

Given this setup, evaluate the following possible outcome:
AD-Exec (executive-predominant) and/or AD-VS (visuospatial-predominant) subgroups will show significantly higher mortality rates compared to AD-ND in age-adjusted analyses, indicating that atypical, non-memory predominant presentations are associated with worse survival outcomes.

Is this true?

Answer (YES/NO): YES